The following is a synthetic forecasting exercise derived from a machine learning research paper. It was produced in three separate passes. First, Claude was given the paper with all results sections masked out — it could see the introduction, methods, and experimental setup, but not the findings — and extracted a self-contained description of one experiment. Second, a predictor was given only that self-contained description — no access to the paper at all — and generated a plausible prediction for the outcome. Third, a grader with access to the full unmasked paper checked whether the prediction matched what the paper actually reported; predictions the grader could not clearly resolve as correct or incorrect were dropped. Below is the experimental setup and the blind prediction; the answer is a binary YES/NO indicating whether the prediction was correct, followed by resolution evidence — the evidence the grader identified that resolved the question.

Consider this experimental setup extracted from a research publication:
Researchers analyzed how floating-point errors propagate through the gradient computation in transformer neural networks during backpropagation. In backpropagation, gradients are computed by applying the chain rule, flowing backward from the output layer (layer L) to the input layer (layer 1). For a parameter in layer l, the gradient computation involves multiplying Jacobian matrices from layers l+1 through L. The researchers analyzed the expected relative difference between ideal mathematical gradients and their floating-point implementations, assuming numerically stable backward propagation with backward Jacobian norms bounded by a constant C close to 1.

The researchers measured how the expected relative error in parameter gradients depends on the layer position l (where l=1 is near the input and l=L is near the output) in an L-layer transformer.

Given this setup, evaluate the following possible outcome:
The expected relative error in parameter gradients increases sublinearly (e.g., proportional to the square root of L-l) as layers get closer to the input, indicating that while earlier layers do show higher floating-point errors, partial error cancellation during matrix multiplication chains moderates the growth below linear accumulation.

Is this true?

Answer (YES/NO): NO